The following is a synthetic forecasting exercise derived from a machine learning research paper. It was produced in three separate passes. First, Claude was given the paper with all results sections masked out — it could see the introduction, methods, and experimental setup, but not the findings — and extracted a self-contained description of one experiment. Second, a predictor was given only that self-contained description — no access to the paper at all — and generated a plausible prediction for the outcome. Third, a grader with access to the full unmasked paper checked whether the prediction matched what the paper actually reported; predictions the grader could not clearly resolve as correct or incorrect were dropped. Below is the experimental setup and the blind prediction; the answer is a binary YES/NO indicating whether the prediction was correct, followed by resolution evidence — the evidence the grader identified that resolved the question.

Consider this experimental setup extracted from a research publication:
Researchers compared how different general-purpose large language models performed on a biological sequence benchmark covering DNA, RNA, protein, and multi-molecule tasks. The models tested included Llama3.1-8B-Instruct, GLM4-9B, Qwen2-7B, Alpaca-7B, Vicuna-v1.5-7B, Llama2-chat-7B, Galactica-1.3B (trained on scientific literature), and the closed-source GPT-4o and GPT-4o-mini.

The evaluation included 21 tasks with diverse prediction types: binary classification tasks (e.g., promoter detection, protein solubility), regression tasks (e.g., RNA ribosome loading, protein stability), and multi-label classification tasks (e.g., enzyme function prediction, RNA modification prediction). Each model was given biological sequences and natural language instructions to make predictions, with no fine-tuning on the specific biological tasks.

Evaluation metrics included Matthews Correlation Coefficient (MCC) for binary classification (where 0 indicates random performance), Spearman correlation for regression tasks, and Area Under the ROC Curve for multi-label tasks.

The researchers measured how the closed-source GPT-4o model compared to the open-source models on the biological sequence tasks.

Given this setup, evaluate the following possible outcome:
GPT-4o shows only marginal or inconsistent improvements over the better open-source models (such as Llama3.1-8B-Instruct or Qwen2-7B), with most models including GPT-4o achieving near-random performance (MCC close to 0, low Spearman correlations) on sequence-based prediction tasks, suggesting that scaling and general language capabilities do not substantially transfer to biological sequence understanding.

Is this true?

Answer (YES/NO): YES